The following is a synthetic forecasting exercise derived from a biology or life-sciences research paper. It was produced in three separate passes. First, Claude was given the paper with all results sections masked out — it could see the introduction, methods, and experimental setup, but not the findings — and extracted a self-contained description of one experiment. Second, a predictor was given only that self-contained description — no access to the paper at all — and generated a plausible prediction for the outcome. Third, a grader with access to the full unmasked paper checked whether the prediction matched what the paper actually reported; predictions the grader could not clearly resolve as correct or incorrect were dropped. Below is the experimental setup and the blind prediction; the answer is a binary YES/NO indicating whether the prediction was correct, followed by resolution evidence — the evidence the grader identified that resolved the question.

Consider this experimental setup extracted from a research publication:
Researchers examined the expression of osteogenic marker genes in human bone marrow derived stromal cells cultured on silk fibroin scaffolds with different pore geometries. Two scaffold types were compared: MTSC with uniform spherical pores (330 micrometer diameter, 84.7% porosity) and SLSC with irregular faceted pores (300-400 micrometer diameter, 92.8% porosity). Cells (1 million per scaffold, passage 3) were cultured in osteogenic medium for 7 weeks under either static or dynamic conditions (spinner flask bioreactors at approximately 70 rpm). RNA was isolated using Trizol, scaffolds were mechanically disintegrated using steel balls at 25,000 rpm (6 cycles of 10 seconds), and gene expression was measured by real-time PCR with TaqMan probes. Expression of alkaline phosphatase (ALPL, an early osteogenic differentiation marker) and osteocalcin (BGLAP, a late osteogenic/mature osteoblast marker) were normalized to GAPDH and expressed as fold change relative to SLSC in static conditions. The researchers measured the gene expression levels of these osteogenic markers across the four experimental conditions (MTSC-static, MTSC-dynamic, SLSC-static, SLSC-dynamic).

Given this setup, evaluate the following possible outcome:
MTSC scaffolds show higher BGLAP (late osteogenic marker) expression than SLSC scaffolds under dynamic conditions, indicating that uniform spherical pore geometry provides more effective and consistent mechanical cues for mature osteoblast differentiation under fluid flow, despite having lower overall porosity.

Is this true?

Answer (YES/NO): NO